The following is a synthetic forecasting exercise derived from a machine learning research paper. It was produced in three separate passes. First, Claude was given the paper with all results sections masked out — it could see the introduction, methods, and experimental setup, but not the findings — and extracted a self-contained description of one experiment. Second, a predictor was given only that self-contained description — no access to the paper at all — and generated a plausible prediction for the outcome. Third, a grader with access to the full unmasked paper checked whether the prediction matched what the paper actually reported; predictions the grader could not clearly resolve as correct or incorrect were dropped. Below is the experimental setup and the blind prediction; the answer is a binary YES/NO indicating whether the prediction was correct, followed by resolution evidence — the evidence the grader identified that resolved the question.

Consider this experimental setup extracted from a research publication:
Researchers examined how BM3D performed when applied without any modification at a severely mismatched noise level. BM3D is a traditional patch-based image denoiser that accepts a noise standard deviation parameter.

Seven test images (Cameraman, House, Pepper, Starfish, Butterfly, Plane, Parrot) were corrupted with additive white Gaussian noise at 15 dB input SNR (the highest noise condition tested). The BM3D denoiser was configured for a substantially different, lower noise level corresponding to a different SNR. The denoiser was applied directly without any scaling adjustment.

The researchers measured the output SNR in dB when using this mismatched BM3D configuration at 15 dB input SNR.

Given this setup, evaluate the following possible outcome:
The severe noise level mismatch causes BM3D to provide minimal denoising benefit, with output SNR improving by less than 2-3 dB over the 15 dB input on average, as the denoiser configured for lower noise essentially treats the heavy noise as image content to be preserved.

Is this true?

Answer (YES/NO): YES